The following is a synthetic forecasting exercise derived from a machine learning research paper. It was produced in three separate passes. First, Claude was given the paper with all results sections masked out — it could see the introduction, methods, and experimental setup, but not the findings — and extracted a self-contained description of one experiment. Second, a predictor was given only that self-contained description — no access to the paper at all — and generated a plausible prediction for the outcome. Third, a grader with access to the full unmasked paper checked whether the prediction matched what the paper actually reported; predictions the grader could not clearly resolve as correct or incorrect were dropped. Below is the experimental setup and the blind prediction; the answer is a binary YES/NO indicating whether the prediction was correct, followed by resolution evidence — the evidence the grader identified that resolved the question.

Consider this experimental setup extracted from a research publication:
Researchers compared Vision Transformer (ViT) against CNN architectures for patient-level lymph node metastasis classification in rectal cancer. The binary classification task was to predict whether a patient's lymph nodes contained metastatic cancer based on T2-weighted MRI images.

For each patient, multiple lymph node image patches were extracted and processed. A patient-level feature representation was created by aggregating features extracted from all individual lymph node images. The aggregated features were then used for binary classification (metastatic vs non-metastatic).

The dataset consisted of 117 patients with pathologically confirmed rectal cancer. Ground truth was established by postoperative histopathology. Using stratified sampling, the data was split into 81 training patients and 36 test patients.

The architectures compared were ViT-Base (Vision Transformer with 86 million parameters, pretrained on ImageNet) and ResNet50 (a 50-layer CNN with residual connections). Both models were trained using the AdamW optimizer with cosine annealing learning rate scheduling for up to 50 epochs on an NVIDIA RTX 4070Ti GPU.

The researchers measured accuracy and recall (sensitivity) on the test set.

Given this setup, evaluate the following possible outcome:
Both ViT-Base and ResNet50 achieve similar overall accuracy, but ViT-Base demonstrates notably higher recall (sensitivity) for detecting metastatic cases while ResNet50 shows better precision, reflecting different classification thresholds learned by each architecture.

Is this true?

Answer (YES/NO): NO